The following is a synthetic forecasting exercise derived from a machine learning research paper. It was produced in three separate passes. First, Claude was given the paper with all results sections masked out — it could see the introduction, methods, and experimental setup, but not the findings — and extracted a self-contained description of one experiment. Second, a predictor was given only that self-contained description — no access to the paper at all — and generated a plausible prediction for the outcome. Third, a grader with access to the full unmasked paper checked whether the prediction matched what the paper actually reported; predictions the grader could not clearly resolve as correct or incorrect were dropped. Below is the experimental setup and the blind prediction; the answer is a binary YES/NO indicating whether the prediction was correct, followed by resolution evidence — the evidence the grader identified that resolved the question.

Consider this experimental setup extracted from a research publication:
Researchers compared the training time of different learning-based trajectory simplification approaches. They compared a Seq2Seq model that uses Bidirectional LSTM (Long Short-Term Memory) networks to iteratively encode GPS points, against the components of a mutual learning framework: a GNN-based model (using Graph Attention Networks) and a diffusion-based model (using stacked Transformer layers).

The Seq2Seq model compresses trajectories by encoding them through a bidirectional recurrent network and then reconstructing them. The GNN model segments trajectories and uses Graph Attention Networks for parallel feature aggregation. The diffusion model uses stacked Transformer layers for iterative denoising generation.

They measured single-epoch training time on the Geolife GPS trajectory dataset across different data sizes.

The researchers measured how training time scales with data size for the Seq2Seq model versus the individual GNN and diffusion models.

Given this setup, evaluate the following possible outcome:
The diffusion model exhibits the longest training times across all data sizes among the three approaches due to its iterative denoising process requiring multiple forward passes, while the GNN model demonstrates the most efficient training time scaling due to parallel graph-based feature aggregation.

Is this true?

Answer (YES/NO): NO